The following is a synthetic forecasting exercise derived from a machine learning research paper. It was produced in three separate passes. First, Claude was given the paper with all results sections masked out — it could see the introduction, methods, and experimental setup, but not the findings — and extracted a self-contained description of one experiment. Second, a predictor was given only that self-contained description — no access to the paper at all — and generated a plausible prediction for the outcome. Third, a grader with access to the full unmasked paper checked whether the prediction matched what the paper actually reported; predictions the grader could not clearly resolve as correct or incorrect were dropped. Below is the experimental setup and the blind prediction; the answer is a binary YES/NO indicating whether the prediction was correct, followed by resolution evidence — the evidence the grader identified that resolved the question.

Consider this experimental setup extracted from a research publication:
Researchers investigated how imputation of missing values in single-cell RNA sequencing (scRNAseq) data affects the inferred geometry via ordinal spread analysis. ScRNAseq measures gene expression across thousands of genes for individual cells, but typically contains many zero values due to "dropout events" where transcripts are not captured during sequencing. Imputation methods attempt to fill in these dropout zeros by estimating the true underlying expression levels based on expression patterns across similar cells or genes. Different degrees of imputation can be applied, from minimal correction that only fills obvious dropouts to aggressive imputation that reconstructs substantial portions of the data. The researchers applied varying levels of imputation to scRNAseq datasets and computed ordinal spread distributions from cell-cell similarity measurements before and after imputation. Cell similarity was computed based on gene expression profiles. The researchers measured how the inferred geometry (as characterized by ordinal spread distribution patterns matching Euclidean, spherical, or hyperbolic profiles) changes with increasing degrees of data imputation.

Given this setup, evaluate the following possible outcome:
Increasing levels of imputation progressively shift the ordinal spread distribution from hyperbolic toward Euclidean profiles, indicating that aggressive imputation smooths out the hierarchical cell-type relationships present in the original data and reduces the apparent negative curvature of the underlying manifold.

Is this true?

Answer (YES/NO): NO